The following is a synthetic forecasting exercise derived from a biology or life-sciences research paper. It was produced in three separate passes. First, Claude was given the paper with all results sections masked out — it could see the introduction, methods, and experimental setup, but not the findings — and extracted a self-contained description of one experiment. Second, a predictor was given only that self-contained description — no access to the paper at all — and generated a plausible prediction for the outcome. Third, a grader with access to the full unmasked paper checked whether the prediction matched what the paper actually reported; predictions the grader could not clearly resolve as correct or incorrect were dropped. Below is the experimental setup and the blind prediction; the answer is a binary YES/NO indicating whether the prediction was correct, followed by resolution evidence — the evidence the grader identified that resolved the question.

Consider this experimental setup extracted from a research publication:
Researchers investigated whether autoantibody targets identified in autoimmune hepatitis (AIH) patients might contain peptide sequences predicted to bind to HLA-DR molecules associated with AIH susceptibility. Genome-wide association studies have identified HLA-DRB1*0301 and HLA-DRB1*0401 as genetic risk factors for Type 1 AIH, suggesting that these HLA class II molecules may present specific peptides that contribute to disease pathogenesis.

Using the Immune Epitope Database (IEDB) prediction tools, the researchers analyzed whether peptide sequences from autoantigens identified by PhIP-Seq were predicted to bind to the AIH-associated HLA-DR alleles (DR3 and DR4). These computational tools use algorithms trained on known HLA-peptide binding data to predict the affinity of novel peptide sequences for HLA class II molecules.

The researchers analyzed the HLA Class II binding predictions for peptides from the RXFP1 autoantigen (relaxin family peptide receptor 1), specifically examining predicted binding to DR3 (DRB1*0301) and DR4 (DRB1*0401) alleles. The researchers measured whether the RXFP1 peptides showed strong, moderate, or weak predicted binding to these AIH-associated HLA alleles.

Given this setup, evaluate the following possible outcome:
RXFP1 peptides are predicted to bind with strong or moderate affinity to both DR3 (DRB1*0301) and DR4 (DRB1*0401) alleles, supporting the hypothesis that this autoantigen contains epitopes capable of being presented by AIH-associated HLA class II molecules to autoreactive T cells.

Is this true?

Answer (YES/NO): YES